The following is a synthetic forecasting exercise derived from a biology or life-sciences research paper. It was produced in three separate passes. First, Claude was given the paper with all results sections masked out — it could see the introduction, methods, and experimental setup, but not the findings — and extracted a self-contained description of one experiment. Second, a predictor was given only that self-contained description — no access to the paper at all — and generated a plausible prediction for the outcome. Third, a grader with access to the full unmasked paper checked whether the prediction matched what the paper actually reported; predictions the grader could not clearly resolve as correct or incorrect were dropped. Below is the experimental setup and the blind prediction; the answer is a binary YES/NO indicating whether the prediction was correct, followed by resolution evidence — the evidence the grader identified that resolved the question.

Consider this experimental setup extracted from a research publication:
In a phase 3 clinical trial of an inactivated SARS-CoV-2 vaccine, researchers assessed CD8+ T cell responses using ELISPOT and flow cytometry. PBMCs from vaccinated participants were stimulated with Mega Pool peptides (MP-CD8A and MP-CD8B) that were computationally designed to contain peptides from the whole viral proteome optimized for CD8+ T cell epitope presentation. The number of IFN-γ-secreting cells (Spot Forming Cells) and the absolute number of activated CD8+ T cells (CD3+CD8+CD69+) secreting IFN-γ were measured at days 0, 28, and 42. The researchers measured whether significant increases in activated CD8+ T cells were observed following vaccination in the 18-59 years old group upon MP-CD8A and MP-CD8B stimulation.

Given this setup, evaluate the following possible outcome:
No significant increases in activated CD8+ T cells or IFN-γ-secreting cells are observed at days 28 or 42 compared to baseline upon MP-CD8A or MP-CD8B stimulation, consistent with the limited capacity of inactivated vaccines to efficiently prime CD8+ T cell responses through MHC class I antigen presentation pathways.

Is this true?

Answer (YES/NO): YES